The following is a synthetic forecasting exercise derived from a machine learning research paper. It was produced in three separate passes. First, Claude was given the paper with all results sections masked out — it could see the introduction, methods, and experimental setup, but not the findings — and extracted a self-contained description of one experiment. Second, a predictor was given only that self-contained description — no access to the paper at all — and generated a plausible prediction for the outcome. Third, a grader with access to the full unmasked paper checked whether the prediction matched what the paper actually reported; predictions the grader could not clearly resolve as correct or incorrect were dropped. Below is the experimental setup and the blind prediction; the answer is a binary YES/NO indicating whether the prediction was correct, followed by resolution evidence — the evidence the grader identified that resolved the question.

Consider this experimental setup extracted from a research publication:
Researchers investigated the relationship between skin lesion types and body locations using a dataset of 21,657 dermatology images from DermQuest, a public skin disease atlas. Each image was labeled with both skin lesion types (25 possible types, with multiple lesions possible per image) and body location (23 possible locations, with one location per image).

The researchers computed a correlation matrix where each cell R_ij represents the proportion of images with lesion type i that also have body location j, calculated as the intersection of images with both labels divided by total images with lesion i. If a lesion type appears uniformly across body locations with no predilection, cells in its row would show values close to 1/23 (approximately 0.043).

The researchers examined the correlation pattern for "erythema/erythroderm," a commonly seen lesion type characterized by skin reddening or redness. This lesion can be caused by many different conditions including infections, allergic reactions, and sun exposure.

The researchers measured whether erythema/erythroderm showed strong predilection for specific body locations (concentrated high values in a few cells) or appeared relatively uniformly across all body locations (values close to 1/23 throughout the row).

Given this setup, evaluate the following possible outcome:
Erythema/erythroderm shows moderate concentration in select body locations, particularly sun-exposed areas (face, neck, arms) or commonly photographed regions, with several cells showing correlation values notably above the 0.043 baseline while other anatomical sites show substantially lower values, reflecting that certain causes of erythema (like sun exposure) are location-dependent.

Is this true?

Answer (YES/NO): NO